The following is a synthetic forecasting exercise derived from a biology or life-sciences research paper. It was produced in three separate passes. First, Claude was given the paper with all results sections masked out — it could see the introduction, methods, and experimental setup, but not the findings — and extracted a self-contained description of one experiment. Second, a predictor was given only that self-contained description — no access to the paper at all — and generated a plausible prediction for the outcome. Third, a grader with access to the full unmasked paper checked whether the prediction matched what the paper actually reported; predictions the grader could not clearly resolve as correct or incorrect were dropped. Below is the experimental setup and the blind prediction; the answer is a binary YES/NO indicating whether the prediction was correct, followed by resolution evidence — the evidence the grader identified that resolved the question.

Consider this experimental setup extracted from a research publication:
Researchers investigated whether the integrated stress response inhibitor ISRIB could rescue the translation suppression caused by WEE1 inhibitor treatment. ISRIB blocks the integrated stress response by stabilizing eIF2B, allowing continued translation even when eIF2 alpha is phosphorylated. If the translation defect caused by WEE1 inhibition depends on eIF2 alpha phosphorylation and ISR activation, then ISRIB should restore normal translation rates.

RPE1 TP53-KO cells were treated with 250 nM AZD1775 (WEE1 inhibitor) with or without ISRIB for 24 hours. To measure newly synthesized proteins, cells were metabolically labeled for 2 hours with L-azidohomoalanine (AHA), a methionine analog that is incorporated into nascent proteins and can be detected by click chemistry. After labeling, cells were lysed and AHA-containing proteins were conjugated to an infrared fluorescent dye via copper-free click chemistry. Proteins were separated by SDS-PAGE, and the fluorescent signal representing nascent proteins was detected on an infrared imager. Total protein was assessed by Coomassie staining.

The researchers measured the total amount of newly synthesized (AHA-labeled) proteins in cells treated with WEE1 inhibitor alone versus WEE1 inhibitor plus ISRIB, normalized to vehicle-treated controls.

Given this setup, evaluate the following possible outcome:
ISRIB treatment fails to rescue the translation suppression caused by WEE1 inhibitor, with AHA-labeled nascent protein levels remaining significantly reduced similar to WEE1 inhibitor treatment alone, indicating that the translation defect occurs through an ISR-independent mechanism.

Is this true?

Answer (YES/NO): NO